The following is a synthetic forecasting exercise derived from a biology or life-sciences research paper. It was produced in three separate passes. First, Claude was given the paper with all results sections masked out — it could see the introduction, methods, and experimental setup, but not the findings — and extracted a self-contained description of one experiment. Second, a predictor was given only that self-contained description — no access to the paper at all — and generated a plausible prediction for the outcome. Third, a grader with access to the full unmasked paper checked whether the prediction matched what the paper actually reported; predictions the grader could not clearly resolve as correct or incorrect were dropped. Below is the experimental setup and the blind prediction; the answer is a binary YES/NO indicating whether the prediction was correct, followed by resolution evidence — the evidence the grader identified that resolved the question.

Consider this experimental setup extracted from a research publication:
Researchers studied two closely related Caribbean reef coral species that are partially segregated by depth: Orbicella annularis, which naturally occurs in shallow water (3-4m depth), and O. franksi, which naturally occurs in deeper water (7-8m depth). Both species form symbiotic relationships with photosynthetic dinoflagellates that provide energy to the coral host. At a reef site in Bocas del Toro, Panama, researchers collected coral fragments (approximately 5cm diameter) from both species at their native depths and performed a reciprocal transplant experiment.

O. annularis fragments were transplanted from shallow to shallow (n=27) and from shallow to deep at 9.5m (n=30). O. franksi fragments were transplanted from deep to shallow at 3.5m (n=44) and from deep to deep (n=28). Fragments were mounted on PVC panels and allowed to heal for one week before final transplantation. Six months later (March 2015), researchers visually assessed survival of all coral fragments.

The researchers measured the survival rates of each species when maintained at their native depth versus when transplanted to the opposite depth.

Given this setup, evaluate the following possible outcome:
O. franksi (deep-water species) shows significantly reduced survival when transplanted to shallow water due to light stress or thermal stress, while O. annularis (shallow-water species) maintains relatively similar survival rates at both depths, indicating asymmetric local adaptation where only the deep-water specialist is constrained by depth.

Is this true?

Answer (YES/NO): NO